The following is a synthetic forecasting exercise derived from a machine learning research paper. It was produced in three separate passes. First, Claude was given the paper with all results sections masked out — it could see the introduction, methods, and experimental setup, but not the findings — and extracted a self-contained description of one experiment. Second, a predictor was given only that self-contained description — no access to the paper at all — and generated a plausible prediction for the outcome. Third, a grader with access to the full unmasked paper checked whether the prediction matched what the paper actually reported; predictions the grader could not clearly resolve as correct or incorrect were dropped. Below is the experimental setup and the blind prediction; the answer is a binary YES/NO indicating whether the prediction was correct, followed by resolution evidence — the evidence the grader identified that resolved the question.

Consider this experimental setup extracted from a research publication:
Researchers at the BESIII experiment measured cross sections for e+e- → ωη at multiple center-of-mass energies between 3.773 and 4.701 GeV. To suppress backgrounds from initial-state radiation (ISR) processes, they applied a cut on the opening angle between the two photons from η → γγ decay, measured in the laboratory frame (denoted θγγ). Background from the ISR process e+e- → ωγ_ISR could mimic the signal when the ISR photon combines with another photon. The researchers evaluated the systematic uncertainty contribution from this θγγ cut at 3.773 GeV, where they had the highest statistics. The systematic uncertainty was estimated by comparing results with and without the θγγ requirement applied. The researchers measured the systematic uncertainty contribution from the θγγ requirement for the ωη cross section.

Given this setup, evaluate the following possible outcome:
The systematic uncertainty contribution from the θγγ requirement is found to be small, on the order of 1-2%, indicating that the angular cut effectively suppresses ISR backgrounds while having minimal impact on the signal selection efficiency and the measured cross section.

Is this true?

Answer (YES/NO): NO